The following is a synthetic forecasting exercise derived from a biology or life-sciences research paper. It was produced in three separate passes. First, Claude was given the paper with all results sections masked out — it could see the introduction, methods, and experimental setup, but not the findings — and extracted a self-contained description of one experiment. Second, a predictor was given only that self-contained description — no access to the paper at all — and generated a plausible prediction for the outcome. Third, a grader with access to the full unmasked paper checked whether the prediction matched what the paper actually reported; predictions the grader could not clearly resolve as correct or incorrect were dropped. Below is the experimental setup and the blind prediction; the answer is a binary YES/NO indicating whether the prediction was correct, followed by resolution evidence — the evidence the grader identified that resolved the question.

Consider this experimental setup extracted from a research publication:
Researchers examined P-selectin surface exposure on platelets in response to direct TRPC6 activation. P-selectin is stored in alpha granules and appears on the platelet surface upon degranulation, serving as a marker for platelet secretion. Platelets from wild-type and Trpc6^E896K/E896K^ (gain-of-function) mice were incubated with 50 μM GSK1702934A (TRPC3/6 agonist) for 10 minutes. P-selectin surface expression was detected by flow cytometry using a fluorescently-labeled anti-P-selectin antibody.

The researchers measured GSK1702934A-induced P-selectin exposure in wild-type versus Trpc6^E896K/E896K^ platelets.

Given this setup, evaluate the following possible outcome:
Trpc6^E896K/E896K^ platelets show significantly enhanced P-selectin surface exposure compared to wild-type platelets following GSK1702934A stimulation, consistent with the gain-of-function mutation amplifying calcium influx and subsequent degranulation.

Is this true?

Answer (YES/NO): YES